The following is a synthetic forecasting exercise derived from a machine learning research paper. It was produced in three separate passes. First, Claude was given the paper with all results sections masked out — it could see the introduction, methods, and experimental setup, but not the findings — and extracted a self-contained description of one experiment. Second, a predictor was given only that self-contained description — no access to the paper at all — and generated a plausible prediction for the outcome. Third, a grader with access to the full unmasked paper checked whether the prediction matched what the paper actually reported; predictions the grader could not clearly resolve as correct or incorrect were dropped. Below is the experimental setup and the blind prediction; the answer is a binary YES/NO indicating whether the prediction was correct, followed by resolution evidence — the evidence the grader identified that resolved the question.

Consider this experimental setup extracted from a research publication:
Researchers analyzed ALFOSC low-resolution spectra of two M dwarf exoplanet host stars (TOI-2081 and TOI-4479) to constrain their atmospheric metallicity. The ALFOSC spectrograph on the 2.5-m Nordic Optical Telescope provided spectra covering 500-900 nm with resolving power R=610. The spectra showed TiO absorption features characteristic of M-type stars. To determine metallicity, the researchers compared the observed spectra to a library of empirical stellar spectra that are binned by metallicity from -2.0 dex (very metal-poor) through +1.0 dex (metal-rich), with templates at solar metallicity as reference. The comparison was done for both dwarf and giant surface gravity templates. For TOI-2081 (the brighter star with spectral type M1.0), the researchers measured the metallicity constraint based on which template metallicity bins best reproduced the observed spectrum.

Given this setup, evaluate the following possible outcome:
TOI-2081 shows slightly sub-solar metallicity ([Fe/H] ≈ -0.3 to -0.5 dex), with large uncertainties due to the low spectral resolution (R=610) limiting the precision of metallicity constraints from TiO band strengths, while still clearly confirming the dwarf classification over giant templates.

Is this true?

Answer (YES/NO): NO